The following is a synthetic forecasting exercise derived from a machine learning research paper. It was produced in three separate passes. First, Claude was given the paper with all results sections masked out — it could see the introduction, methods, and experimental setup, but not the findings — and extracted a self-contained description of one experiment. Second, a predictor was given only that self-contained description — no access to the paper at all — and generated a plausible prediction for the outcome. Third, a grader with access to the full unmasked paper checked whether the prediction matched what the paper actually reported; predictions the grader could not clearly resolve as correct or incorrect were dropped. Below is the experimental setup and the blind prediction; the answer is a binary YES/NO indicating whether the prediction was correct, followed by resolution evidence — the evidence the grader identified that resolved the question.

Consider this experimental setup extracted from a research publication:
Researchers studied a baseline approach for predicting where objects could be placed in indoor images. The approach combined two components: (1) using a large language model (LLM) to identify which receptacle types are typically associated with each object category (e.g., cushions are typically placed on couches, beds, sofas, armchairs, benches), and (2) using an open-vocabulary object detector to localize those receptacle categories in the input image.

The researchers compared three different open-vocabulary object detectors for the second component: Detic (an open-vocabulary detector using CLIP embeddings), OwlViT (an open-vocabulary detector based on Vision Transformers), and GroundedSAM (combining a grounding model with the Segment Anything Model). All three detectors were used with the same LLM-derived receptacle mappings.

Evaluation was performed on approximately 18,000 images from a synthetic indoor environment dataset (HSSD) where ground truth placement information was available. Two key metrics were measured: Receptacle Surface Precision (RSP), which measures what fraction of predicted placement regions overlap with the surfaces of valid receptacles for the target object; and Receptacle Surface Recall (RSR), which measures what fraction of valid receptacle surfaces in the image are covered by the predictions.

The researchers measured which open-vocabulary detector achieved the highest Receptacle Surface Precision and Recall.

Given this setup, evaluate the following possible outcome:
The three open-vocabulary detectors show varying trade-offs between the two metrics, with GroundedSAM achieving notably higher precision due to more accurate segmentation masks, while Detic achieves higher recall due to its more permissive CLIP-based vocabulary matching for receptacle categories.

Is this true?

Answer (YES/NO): NO